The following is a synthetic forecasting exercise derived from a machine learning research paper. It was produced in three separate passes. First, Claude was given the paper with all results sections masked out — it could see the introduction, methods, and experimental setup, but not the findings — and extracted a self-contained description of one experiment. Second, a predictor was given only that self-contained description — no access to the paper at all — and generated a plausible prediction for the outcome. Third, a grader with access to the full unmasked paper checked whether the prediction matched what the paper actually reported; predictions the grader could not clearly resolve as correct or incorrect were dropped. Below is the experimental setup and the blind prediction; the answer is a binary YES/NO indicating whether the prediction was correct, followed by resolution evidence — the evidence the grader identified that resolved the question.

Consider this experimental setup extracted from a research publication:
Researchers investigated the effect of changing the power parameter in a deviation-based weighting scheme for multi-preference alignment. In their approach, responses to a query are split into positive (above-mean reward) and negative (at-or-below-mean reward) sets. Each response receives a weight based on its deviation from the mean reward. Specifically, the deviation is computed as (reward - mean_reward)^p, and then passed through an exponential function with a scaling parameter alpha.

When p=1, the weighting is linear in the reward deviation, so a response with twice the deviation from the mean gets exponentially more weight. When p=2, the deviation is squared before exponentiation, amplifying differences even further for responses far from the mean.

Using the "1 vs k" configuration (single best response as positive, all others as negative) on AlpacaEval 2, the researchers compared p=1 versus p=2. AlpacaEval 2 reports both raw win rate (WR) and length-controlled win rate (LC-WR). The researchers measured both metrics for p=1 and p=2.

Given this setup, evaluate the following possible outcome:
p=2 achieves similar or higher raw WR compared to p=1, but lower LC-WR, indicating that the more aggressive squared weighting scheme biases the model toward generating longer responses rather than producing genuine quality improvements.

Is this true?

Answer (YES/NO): NO